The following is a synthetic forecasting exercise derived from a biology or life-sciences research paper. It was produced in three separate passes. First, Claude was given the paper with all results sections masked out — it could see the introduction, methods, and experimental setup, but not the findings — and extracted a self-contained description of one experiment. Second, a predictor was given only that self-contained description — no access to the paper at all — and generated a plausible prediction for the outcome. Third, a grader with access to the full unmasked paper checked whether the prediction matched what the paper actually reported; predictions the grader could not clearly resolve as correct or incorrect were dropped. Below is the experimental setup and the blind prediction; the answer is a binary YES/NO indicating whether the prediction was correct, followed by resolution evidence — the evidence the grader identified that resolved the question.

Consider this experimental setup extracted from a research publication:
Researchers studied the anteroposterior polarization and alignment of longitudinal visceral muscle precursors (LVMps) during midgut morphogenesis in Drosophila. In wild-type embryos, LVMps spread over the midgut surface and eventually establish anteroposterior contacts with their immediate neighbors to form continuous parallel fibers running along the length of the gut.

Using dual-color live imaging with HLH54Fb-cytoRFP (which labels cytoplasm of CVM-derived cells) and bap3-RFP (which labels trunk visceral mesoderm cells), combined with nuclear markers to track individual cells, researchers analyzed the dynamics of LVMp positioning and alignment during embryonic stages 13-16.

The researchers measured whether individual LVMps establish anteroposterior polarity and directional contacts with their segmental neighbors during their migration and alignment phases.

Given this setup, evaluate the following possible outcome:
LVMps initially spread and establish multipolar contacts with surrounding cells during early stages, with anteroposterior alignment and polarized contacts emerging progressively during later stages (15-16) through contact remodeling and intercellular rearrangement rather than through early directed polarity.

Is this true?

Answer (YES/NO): YES